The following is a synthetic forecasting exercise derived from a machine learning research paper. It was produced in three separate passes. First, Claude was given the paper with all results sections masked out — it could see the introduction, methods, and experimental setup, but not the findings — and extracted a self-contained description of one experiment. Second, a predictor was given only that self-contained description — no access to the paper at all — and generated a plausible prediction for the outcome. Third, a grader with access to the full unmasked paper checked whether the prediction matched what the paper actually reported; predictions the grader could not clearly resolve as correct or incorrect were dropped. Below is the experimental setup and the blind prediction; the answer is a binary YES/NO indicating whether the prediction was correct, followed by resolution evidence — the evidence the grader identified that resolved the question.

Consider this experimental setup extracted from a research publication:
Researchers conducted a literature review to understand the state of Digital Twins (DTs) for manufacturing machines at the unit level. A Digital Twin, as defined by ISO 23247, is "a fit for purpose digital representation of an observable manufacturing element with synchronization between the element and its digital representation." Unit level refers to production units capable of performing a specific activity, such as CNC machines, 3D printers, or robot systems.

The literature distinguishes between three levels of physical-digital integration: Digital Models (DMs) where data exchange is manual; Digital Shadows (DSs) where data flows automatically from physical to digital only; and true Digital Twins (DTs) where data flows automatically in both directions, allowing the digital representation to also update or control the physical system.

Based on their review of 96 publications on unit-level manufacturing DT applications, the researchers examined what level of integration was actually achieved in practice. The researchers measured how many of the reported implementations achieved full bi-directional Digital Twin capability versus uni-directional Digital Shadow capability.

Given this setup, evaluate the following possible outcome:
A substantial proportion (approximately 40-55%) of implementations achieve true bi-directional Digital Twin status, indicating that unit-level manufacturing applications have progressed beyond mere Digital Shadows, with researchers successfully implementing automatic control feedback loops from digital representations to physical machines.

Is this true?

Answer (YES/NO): NO